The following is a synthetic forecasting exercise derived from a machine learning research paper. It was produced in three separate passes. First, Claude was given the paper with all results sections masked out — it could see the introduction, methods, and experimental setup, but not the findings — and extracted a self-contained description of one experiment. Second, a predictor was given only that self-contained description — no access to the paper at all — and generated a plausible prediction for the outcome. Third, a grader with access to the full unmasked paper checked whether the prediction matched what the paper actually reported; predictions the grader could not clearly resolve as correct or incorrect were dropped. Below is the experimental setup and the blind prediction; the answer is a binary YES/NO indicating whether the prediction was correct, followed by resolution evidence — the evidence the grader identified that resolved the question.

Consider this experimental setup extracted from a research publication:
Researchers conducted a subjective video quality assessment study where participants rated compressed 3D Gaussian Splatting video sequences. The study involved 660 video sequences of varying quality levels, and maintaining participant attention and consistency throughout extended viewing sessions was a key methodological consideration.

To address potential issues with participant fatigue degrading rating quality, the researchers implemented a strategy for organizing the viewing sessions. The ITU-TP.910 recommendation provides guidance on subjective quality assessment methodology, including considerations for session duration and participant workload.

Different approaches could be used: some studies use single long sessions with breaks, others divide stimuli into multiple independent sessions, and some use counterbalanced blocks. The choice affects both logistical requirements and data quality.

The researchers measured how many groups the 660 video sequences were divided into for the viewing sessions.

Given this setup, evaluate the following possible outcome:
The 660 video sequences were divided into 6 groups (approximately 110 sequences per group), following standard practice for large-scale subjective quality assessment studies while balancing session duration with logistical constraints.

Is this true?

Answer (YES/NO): NO